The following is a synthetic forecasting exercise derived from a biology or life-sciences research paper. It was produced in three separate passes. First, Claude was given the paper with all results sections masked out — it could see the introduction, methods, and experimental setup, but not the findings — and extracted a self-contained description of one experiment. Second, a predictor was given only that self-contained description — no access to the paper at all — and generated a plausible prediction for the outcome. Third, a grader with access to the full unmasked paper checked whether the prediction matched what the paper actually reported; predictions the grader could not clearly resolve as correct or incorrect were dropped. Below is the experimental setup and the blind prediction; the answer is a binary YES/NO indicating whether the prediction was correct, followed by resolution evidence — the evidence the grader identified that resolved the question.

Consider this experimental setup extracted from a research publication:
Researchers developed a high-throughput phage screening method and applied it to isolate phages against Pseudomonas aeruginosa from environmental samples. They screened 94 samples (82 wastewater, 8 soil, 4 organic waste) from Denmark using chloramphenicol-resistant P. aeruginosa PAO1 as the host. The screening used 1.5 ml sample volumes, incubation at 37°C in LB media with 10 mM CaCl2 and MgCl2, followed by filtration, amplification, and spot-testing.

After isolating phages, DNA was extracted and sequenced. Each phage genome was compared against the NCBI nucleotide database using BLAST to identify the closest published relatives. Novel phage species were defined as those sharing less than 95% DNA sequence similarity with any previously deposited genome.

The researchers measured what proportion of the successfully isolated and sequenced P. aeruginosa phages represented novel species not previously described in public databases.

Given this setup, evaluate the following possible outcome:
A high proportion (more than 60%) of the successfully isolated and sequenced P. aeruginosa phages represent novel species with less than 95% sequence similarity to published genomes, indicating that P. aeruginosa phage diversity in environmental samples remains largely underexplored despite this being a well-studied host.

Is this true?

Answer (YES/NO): NO